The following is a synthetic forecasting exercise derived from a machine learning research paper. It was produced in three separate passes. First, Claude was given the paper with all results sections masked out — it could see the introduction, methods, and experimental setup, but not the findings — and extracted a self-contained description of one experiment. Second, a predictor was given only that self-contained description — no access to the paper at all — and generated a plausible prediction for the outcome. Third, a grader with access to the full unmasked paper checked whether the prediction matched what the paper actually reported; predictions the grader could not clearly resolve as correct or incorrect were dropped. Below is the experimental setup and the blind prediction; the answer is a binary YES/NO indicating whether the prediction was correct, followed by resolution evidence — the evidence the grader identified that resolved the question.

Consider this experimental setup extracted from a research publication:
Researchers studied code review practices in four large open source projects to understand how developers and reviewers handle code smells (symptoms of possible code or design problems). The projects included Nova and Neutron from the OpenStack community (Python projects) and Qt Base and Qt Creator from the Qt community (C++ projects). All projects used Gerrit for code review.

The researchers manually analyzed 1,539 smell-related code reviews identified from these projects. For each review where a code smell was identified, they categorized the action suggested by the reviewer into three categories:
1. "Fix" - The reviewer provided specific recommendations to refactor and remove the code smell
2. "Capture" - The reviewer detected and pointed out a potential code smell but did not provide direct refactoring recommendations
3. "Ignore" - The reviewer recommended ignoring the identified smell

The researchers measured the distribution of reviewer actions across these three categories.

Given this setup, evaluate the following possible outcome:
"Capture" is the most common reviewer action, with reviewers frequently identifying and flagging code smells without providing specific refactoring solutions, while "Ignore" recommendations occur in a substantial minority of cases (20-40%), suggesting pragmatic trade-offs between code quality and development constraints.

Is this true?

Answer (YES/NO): NO